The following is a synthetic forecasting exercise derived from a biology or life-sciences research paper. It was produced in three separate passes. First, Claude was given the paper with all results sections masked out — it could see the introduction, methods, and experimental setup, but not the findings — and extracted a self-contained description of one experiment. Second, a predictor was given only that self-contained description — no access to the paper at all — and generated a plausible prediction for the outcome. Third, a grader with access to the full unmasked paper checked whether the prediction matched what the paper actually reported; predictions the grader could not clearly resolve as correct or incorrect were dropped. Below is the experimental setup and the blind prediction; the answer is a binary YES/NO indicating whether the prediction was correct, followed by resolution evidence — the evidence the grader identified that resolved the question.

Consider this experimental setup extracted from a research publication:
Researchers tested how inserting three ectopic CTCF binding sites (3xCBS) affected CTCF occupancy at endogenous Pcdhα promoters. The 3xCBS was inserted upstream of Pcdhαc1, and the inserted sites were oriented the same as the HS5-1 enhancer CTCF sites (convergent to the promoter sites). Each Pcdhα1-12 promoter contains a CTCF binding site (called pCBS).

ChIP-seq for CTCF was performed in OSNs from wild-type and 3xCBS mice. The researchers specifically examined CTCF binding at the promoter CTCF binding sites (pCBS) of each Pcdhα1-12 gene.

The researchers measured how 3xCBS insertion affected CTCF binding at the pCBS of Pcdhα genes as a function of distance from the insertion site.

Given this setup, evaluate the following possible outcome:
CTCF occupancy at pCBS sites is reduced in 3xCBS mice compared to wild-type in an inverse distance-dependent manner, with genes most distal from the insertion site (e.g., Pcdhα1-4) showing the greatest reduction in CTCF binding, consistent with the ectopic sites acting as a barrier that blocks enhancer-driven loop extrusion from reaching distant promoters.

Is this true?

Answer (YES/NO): NO